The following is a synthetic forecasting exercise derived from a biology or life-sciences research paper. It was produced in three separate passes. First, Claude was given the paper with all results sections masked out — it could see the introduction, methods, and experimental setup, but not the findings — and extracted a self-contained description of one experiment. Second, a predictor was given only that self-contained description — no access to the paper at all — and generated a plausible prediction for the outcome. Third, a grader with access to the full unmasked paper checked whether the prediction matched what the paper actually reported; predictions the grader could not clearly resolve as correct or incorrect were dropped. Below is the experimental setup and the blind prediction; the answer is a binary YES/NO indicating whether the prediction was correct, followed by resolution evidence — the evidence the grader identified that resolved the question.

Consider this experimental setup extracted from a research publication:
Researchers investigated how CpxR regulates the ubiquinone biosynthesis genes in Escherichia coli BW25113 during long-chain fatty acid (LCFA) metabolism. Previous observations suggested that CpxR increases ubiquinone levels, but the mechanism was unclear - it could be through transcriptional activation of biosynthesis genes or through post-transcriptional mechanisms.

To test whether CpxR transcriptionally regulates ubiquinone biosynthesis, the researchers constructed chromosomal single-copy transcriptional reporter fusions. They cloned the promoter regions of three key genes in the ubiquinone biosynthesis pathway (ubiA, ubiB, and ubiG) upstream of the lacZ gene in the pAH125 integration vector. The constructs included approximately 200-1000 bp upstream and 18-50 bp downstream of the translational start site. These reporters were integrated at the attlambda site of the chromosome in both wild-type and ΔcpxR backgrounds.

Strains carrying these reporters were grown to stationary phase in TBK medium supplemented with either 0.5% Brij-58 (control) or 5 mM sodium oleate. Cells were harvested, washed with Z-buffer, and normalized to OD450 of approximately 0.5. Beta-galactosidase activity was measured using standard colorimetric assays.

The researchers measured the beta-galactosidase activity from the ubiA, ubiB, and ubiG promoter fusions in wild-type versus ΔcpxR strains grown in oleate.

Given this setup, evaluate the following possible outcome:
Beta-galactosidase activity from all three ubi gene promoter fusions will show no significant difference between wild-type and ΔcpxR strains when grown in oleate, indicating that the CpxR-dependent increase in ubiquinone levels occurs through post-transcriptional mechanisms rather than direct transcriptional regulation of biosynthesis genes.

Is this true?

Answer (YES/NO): YES